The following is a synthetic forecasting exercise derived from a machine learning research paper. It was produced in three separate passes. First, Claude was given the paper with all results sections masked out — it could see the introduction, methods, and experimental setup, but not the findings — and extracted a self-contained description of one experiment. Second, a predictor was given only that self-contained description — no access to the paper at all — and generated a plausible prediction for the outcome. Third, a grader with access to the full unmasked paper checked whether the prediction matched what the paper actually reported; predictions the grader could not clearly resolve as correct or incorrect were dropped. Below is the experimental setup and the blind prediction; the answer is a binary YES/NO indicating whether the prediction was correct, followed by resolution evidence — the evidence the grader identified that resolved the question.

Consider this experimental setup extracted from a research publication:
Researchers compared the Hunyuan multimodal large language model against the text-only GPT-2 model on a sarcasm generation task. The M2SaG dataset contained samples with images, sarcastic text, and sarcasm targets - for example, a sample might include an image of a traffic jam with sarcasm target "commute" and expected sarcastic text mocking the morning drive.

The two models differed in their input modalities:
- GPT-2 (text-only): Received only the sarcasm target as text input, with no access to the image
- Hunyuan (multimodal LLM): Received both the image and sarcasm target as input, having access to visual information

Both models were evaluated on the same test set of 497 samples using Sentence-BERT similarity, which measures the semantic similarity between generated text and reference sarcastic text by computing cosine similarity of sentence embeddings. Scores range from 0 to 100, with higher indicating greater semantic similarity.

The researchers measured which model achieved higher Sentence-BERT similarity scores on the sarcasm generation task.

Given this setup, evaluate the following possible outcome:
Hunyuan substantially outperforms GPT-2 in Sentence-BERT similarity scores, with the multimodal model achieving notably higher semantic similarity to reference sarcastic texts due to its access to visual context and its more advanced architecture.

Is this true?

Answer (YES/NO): NO